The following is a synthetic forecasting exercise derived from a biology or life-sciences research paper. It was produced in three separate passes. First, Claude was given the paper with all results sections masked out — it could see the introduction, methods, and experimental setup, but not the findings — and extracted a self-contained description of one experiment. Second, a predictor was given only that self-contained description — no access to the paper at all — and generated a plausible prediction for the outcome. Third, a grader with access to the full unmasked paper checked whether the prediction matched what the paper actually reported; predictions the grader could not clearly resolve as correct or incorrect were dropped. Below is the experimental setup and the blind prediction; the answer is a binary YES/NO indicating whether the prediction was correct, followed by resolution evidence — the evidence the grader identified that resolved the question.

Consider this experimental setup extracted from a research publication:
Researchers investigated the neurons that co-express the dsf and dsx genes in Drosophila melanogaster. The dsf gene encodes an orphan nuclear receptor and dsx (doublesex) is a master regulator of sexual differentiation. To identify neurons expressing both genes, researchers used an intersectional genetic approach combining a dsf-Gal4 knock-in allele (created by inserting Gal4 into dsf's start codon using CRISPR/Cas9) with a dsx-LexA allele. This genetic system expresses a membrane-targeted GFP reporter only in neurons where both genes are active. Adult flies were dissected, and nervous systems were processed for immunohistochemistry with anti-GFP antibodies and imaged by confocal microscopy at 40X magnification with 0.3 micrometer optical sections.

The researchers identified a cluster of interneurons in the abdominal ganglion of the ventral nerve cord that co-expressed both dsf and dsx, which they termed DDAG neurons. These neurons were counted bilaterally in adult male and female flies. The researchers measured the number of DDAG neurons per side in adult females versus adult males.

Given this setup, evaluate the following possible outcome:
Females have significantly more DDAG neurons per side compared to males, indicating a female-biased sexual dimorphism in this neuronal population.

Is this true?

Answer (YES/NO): YES